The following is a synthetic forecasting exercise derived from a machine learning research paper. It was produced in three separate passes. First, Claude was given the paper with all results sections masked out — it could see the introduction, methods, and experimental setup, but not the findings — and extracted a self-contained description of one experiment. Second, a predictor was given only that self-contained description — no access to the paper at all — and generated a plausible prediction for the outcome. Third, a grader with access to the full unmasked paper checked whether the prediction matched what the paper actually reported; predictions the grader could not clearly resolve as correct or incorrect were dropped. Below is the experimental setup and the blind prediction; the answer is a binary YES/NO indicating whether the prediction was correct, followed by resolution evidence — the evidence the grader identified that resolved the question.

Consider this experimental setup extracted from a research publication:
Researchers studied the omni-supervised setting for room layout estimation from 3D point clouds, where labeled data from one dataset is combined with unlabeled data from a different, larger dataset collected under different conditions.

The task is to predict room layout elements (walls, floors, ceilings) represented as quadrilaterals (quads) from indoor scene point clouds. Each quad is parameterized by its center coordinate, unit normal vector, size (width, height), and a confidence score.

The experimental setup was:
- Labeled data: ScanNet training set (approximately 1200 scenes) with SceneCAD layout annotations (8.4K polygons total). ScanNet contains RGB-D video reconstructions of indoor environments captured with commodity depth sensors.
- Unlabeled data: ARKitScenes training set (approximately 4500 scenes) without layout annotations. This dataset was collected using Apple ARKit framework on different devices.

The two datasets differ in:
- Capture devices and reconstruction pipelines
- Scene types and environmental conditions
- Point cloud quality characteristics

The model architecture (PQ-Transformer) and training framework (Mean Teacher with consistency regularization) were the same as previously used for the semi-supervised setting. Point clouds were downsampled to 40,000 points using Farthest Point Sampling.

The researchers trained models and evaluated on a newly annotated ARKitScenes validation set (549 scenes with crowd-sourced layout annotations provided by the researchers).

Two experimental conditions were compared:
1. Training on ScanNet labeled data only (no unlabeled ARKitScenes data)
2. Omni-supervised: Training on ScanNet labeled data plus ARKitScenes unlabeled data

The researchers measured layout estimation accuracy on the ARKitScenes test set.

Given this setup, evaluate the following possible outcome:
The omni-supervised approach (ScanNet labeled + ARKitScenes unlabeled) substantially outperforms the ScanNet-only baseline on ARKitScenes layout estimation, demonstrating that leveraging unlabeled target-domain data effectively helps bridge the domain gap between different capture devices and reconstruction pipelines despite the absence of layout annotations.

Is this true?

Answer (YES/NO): YES